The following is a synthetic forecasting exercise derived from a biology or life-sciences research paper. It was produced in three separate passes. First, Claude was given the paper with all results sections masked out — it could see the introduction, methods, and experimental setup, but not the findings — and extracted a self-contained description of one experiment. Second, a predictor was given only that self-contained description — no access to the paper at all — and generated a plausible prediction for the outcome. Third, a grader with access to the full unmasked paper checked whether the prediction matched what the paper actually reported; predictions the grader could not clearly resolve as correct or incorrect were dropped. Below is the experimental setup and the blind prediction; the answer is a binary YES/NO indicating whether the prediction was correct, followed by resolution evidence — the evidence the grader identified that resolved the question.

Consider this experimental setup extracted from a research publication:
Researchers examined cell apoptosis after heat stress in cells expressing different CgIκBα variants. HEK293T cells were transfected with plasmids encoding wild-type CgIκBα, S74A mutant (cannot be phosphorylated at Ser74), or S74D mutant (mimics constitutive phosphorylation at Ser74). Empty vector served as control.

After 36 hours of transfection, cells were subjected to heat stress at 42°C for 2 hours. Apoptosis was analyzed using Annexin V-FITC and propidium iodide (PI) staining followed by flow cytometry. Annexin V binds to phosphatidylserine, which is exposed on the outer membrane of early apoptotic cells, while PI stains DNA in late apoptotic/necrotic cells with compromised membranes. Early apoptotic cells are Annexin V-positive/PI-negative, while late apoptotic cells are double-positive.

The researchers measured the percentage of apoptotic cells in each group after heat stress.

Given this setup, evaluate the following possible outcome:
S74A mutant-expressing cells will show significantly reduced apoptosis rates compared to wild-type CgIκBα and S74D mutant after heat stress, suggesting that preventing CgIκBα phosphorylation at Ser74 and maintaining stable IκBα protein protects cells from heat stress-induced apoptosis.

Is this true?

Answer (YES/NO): NO